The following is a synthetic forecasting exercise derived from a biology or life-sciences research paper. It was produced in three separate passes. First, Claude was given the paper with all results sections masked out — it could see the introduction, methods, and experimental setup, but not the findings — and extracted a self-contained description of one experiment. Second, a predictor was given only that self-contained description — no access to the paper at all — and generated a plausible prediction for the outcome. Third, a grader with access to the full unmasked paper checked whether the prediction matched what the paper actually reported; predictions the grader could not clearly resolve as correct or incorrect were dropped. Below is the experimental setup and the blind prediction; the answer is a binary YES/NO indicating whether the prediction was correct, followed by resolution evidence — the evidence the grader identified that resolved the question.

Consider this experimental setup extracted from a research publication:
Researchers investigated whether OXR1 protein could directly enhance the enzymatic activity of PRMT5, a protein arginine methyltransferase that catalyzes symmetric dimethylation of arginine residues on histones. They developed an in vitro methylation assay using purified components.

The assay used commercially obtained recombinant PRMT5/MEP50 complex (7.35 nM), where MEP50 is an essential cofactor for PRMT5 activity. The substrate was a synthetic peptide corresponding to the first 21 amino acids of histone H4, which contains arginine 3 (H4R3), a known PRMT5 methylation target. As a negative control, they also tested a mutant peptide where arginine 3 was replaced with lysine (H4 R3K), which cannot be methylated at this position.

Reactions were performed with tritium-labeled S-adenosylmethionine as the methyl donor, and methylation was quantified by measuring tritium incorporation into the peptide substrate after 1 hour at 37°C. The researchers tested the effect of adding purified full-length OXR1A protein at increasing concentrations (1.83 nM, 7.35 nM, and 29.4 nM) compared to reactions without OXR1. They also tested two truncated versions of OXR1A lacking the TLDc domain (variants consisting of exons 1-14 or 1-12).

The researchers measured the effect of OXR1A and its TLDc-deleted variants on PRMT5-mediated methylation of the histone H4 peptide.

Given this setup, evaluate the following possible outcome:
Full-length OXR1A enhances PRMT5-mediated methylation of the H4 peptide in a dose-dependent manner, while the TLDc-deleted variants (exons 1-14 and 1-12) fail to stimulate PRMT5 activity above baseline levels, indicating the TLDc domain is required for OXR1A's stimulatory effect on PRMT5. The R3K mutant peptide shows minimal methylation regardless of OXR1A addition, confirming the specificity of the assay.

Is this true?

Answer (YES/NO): NO